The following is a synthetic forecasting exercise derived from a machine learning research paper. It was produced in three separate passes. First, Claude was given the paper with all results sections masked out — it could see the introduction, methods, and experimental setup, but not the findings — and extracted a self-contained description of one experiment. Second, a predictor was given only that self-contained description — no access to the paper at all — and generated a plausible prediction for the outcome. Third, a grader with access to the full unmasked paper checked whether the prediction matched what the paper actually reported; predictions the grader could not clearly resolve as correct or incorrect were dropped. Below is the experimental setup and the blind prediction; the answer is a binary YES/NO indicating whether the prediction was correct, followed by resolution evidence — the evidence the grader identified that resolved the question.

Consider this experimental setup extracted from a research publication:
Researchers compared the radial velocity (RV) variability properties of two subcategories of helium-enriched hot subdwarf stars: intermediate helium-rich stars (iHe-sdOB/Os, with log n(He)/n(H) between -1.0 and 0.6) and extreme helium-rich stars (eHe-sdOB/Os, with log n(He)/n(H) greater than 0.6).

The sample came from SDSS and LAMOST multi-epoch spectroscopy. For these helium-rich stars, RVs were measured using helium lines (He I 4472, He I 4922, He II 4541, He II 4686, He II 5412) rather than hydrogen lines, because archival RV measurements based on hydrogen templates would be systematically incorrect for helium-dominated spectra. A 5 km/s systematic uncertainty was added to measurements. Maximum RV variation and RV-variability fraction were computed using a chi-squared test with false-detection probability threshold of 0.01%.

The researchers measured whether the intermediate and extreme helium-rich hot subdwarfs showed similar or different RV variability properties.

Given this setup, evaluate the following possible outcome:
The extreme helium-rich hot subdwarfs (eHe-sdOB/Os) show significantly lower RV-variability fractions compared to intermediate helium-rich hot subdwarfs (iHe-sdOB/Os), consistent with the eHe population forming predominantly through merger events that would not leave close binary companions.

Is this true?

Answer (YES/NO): NO